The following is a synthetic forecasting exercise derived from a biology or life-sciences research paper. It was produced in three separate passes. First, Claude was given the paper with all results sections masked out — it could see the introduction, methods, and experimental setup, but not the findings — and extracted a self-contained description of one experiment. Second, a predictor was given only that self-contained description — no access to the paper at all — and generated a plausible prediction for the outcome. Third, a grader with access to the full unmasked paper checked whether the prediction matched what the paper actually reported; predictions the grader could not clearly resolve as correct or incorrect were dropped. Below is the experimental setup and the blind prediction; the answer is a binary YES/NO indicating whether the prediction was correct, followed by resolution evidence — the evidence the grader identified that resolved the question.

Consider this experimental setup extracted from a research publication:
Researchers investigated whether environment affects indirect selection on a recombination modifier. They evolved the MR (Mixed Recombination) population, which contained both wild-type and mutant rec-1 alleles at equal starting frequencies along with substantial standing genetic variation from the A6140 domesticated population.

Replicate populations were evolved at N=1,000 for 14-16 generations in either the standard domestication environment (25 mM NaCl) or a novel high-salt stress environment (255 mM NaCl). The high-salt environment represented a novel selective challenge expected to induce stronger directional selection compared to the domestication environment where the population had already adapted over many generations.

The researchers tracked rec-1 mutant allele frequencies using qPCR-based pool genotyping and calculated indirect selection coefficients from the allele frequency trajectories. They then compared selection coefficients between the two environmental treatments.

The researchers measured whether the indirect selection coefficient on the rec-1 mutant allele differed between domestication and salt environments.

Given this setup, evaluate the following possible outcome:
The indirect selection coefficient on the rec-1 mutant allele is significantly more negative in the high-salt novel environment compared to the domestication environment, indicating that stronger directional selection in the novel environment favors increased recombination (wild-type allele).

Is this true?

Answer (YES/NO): NO